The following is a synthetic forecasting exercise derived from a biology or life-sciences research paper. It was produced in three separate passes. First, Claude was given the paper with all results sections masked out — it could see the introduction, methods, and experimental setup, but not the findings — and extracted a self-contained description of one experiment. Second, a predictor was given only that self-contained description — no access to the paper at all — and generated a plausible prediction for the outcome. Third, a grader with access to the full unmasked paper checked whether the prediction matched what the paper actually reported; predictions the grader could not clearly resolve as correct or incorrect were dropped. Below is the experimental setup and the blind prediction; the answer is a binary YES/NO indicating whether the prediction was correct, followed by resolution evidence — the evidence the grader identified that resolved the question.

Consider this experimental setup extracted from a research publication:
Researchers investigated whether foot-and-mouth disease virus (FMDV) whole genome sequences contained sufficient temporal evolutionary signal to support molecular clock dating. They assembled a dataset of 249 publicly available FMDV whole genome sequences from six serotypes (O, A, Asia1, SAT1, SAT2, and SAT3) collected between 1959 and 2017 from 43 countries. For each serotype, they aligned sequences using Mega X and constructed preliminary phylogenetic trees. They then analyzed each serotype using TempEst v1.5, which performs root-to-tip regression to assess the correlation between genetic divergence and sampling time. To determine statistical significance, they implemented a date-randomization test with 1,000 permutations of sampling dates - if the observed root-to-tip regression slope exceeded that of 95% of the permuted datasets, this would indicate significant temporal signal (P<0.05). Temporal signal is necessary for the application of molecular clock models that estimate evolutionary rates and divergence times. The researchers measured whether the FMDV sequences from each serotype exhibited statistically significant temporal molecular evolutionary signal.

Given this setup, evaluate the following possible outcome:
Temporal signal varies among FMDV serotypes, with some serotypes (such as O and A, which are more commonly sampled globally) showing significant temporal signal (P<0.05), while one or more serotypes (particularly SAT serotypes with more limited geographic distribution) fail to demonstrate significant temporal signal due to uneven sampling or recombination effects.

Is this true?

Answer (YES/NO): NO